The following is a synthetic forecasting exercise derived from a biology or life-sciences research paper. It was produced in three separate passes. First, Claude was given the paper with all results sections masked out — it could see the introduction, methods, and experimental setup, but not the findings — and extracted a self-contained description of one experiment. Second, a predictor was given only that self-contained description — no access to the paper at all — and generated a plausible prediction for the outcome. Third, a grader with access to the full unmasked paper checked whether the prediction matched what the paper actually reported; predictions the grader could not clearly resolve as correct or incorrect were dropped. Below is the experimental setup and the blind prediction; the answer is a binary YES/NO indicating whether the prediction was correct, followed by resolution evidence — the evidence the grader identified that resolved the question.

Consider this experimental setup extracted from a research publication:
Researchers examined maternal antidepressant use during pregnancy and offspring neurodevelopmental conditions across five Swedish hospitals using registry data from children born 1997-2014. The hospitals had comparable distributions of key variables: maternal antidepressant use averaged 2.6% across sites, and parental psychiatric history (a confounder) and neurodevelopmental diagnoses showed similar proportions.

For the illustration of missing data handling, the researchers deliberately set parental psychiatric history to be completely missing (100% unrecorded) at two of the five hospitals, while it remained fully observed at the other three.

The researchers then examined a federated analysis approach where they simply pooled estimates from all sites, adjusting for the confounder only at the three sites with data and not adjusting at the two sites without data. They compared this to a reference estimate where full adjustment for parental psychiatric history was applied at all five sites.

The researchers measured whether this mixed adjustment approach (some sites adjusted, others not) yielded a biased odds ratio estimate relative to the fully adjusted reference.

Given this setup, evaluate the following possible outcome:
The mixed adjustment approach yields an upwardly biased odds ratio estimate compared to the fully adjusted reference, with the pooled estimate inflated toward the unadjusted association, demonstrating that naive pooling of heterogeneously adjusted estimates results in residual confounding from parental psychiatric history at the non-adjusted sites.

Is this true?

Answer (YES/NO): YES